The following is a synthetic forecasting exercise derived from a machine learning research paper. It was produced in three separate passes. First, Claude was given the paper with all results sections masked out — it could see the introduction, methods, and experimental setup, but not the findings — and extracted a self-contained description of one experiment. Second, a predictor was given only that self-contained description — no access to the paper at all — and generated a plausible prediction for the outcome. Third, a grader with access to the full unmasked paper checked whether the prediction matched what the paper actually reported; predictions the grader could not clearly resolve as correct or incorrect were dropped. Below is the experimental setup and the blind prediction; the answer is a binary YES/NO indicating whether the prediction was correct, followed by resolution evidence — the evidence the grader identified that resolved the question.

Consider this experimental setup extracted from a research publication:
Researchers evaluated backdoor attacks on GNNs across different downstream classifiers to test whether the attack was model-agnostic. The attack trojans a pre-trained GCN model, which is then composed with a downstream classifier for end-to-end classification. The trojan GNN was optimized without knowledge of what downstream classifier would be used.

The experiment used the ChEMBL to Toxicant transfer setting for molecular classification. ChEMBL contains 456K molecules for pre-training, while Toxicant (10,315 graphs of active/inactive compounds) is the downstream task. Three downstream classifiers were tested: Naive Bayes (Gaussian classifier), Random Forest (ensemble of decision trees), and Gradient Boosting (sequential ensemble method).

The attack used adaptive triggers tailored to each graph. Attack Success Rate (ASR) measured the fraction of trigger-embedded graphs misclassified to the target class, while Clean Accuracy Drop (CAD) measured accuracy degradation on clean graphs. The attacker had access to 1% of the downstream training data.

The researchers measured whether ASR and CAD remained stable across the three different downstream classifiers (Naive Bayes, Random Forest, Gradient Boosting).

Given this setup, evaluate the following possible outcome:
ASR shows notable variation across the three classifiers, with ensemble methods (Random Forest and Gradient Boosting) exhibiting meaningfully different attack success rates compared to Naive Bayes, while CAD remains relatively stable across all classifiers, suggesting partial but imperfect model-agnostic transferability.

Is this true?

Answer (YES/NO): NO